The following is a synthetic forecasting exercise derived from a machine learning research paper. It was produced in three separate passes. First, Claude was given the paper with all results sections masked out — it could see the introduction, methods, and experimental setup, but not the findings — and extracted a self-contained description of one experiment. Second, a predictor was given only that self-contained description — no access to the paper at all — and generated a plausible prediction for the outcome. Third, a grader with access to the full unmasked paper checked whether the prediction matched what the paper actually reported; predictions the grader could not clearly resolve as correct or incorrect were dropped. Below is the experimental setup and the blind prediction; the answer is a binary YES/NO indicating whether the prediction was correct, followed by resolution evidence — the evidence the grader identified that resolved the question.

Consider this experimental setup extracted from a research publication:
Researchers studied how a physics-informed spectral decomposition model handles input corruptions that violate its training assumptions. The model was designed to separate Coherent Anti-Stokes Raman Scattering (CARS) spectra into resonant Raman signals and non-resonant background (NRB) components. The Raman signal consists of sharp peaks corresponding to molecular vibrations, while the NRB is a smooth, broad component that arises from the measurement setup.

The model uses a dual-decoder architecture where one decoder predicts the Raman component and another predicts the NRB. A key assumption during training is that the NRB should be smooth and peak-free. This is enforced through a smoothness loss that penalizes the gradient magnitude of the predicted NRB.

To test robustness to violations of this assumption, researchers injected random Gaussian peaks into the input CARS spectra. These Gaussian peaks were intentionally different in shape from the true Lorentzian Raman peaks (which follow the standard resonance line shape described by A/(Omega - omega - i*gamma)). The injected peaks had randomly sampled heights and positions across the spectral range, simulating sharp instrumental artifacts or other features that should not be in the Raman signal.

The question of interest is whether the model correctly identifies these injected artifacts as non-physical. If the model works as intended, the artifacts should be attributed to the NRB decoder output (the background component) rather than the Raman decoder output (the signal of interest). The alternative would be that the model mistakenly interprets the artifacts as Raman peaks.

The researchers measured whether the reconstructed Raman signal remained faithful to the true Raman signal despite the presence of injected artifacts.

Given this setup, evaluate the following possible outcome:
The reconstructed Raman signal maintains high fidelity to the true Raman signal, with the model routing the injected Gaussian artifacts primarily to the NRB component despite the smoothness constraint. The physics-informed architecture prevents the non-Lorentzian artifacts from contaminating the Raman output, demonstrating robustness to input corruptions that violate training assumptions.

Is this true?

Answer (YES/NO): YES